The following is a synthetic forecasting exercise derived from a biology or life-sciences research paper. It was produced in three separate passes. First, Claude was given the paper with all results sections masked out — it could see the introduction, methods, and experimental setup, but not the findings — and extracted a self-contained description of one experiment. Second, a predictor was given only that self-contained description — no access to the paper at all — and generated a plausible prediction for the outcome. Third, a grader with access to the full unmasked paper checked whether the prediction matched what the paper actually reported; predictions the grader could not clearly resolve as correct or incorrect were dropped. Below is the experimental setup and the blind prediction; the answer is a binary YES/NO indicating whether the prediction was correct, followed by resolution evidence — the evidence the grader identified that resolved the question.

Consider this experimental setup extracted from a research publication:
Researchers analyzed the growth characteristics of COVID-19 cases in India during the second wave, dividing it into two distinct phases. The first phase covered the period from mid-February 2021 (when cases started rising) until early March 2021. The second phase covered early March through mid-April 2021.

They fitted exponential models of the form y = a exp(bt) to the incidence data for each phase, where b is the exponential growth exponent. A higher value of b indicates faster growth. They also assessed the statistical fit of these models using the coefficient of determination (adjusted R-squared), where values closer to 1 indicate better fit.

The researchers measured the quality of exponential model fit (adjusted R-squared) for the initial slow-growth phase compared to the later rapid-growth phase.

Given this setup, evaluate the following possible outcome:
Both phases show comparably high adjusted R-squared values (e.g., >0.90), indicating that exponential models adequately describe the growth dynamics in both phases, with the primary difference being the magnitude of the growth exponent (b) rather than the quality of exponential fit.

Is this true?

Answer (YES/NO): NO